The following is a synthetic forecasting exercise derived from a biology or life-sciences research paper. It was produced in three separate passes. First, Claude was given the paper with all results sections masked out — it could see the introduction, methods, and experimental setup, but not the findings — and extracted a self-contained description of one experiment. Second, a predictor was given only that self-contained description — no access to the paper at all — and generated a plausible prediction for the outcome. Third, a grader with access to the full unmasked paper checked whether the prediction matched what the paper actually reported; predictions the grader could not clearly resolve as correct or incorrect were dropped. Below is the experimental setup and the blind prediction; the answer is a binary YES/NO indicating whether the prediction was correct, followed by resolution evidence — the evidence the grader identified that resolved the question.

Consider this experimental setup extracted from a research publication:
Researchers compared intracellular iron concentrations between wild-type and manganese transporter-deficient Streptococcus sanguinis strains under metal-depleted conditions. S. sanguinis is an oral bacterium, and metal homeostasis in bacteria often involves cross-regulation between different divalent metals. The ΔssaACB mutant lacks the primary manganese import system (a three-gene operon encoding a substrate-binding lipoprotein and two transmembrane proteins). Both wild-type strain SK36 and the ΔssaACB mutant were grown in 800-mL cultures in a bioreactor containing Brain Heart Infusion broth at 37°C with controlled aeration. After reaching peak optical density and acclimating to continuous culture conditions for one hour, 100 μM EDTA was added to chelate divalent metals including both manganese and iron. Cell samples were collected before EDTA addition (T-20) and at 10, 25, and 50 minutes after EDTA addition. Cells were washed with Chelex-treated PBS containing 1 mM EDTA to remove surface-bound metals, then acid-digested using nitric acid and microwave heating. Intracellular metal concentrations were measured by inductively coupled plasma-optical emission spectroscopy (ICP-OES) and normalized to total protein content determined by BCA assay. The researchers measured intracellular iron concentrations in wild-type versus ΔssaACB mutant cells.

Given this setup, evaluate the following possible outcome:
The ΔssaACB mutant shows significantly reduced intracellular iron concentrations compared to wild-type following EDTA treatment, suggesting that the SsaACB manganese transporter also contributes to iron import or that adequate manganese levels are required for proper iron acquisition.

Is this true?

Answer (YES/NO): NO